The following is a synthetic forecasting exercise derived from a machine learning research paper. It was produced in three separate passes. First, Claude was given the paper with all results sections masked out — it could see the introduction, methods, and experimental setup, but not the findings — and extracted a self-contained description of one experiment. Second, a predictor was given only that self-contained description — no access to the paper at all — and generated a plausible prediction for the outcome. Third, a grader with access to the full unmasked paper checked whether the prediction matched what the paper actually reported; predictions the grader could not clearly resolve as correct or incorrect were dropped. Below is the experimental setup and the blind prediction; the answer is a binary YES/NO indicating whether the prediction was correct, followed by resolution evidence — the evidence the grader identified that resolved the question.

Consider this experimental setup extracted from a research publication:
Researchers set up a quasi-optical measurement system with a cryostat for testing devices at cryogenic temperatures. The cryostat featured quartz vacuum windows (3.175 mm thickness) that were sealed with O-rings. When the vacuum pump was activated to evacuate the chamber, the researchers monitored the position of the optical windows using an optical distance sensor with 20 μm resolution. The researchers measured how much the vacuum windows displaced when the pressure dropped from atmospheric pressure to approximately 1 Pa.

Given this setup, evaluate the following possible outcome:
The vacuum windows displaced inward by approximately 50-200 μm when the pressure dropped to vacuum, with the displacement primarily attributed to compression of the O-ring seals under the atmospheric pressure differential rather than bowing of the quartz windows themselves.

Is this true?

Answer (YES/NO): NO